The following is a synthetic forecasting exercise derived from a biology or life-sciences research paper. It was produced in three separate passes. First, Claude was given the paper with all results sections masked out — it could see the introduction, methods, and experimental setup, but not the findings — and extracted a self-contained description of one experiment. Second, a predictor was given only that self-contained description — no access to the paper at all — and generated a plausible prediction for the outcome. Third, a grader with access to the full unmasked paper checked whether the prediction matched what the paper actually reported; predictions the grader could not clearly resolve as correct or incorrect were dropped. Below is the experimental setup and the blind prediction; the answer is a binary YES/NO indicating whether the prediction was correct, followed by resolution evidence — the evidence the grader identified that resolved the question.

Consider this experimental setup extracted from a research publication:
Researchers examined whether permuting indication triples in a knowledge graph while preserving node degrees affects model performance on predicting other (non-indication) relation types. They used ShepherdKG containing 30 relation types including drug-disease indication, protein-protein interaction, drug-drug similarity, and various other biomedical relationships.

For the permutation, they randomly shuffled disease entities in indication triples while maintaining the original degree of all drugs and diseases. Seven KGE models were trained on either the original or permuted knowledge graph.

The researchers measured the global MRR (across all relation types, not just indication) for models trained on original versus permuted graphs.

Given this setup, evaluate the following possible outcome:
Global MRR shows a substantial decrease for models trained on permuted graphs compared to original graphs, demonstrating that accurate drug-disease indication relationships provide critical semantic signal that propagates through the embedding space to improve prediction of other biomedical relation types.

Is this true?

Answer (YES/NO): NO